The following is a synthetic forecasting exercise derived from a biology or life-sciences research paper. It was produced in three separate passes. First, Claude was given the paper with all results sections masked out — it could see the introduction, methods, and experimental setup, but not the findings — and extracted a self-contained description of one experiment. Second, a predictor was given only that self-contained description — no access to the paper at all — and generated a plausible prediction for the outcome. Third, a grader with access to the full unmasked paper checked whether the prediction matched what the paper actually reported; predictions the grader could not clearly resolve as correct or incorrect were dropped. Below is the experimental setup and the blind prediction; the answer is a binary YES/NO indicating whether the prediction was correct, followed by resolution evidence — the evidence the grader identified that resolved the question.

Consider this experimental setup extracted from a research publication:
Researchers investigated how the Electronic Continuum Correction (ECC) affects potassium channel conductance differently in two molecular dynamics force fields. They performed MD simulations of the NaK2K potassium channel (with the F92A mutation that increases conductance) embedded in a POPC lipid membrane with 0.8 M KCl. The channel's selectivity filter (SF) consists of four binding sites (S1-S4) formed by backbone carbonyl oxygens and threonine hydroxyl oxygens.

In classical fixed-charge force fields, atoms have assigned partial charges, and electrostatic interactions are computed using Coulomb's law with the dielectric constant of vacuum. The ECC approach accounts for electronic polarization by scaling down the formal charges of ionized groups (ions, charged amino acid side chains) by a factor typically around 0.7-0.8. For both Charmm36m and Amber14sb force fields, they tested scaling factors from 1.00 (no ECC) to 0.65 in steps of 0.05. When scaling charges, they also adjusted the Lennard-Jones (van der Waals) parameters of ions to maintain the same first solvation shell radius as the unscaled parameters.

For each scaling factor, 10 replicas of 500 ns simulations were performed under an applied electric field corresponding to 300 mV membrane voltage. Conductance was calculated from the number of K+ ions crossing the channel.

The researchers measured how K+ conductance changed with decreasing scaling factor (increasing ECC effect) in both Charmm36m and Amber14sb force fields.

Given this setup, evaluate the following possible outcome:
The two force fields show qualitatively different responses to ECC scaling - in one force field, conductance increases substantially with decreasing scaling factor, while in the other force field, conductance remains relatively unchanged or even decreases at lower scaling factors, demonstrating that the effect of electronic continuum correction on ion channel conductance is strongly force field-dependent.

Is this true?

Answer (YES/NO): YES